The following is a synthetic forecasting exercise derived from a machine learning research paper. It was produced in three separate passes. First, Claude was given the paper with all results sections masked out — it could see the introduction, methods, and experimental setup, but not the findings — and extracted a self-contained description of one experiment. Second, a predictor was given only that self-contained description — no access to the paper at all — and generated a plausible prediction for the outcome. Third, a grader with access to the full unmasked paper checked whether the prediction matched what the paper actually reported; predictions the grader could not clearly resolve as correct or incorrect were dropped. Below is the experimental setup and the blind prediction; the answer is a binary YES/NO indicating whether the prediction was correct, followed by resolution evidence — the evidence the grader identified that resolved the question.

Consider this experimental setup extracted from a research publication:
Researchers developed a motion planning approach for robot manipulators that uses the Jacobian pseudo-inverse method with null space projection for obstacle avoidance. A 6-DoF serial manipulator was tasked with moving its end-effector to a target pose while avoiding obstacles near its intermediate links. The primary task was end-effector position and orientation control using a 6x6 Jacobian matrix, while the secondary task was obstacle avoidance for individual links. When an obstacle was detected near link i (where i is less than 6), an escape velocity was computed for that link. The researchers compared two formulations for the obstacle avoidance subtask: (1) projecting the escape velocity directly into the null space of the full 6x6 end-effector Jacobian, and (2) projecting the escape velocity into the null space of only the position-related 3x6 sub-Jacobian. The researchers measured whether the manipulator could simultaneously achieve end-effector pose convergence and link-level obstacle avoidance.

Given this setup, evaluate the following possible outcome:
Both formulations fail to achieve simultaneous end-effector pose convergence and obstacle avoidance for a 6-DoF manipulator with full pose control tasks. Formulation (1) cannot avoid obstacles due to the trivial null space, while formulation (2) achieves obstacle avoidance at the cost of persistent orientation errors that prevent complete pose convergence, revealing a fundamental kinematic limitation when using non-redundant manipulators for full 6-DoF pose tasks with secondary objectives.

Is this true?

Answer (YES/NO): NO